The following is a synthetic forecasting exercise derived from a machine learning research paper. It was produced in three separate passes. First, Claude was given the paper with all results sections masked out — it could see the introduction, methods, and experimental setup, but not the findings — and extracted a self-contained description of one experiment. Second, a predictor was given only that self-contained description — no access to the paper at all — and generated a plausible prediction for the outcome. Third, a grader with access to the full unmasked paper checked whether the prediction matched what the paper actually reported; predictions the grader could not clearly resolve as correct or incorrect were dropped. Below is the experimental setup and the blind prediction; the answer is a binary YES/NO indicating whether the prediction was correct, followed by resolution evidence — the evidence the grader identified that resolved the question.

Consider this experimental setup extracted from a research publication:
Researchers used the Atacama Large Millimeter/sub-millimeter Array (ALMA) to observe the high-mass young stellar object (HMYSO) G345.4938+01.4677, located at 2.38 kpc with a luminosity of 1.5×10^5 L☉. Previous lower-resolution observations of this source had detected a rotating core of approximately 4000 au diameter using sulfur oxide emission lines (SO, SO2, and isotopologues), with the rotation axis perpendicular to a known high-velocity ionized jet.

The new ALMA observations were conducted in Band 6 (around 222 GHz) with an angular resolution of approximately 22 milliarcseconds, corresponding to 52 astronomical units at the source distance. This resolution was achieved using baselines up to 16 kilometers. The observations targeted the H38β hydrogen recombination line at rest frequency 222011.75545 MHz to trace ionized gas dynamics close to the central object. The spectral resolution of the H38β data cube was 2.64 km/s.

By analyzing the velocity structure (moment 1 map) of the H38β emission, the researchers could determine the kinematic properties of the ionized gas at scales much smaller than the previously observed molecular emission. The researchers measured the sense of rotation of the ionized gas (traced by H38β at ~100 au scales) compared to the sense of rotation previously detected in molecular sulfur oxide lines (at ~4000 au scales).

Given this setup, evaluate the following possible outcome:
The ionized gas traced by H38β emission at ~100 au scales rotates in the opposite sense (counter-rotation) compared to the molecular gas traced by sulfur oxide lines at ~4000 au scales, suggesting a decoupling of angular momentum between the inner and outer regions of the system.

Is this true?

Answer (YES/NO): YES